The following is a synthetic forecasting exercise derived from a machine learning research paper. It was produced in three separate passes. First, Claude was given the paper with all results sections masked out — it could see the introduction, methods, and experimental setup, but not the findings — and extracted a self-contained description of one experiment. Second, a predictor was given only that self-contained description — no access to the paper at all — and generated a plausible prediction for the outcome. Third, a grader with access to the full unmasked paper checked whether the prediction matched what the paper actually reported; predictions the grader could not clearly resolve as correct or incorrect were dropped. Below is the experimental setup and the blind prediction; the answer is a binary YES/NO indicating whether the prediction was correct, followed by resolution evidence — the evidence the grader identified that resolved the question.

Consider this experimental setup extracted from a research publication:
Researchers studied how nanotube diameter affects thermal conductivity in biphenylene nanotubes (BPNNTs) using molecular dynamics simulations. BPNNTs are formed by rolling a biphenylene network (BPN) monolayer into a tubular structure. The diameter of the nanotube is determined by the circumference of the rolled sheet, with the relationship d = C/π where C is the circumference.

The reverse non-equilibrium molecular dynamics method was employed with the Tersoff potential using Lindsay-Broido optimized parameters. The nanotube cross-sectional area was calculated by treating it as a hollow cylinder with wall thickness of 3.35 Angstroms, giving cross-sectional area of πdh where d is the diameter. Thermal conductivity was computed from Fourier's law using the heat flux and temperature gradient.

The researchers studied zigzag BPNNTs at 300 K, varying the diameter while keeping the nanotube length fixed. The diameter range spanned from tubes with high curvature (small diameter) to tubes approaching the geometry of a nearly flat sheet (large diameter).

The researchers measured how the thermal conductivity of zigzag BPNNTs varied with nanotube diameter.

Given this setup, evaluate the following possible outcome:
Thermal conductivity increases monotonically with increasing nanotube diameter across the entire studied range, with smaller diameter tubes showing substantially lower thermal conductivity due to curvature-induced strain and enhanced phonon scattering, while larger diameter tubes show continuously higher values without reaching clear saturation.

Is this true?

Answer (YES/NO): NO